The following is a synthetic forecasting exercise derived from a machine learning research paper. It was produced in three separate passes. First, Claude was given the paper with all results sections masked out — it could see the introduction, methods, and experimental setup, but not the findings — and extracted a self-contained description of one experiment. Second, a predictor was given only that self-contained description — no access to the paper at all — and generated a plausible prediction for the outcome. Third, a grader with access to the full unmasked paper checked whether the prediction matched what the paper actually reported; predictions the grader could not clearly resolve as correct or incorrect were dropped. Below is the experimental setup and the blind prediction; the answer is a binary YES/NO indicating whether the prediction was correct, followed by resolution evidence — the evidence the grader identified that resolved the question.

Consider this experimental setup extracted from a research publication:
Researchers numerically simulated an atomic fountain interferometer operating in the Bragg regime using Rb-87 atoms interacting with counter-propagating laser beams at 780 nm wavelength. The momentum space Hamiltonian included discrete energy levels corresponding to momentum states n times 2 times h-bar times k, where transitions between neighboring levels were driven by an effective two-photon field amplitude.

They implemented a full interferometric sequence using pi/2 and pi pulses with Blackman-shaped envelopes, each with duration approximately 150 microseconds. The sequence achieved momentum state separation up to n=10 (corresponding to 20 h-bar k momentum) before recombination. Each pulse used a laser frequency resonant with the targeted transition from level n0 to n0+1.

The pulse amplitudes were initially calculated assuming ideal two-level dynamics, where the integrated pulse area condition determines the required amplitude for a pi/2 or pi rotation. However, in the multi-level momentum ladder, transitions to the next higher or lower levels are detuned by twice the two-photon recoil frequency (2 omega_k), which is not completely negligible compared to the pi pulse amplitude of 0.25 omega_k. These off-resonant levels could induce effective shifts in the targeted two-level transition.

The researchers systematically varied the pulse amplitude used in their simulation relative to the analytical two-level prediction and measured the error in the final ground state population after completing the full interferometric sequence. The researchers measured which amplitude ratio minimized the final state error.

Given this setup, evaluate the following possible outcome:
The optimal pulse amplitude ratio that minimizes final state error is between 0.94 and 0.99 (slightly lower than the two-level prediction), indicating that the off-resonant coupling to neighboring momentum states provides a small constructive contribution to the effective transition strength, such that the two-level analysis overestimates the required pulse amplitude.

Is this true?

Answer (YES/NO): NO